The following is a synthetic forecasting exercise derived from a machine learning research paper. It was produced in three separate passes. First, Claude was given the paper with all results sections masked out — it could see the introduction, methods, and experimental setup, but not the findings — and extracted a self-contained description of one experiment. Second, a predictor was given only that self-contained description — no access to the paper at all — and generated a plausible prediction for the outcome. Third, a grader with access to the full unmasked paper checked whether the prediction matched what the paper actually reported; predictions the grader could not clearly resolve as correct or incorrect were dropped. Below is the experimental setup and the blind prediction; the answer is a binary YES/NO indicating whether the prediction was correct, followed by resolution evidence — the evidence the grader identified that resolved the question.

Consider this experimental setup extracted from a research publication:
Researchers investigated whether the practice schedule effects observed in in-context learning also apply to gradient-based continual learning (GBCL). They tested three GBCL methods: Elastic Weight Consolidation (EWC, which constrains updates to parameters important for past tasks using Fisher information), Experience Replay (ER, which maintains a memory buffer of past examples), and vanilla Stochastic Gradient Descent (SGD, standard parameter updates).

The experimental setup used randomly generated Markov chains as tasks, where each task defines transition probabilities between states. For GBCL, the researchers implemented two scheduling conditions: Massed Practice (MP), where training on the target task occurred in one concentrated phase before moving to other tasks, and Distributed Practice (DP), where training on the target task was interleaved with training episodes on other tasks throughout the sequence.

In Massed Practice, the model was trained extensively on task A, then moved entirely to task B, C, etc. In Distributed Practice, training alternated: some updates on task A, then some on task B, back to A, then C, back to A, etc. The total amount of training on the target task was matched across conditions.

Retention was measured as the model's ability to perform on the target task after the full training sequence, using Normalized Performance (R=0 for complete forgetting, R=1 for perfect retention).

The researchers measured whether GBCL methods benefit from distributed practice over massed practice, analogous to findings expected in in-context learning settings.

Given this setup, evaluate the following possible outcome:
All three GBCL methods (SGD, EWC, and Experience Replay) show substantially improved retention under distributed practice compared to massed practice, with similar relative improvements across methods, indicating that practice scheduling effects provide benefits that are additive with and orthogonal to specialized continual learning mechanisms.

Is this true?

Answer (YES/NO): NO